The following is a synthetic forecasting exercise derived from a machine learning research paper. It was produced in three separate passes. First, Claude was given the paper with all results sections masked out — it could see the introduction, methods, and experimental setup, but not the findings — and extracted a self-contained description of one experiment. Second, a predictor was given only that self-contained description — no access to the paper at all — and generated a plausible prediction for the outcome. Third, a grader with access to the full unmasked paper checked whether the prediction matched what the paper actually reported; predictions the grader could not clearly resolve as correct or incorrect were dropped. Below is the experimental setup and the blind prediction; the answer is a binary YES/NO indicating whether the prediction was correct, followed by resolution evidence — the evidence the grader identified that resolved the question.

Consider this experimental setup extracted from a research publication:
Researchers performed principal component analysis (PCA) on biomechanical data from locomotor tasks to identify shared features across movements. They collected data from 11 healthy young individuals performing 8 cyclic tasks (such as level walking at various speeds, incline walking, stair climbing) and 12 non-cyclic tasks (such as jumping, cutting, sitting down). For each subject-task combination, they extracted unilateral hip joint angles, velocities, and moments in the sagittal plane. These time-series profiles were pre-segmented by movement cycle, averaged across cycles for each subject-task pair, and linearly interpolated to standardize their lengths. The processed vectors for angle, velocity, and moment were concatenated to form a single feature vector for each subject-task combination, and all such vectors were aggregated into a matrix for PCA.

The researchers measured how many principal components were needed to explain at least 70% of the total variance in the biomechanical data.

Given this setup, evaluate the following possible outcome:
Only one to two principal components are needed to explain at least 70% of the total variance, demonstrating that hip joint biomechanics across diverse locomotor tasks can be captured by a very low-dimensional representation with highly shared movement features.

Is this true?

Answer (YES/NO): NO